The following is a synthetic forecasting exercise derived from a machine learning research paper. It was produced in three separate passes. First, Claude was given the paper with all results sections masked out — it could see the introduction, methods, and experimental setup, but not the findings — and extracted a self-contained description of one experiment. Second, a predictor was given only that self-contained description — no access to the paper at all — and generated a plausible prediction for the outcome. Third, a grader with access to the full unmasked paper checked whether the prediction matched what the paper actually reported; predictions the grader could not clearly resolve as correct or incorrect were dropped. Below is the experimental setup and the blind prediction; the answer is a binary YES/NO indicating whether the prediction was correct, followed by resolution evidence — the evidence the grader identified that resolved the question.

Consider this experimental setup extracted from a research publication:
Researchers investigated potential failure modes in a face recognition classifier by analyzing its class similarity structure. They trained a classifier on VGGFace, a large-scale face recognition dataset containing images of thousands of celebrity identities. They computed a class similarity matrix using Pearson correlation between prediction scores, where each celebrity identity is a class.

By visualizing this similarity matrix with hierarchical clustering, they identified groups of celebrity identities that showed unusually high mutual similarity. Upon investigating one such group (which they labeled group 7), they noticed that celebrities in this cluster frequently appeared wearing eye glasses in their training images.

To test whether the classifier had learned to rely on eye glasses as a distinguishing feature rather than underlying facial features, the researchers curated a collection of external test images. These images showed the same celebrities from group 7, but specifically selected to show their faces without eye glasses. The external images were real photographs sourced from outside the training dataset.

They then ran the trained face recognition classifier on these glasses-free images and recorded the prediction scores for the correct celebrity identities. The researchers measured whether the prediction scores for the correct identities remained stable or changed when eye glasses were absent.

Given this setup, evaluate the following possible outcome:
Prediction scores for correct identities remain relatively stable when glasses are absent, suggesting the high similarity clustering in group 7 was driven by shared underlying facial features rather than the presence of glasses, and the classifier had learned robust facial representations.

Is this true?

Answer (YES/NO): NO